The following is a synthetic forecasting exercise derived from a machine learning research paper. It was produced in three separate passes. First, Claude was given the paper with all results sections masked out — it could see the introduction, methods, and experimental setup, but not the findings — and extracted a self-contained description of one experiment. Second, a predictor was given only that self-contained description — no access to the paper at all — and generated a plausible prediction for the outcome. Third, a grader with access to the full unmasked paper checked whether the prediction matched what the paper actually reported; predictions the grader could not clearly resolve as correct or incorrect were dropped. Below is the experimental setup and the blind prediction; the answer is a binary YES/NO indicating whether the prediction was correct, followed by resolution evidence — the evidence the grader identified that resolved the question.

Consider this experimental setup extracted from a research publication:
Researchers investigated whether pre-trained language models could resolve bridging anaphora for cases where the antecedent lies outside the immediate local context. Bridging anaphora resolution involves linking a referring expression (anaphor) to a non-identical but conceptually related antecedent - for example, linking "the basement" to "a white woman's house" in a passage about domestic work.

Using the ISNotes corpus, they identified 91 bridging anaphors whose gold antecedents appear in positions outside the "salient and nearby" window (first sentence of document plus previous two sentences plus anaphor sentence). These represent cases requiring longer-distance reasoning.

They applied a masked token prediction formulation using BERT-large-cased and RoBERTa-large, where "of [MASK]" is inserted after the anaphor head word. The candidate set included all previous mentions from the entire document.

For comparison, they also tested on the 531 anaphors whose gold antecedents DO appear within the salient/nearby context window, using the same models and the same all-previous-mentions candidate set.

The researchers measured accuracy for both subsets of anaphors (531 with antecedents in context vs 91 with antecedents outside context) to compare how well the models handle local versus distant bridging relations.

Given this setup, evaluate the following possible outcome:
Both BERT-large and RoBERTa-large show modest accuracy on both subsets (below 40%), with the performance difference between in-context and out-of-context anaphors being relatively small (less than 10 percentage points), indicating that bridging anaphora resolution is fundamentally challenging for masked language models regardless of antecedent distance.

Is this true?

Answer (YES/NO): NO